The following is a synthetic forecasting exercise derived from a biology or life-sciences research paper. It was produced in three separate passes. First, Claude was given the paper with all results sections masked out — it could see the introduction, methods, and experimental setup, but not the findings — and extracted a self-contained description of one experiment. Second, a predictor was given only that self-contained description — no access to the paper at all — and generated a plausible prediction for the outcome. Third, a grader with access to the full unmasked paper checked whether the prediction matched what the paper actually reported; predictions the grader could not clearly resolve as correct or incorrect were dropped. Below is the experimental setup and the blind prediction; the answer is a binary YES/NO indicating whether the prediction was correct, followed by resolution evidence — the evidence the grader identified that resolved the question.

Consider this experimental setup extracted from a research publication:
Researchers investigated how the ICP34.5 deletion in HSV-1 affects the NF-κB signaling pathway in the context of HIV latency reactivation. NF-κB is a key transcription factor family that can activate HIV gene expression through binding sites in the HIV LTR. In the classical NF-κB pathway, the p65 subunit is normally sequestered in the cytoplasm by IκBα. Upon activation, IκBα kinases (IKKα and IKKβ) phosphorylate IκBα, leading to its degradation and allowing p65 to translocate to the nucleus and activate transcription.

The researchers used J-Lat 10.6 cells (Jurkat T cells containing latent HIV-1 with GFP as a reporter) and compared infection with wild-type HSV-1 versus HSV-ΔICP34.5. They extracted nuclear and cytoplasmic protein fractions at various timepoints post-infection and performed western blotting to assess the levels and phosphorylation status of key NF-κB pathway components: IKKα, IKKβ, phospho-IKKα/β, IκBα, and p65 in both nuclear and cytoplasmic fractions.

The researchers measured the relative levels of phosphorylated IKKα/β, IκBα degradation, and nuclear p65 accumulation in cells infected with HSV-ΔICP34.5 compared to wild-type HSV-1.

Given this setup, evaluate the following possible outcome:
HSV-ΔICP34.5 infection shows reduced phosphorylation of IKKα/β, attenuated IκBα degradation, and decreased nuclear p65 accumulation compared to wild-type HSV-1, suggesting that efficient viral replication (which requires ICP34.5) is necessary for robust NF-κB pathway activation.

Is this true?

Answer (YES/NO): NO